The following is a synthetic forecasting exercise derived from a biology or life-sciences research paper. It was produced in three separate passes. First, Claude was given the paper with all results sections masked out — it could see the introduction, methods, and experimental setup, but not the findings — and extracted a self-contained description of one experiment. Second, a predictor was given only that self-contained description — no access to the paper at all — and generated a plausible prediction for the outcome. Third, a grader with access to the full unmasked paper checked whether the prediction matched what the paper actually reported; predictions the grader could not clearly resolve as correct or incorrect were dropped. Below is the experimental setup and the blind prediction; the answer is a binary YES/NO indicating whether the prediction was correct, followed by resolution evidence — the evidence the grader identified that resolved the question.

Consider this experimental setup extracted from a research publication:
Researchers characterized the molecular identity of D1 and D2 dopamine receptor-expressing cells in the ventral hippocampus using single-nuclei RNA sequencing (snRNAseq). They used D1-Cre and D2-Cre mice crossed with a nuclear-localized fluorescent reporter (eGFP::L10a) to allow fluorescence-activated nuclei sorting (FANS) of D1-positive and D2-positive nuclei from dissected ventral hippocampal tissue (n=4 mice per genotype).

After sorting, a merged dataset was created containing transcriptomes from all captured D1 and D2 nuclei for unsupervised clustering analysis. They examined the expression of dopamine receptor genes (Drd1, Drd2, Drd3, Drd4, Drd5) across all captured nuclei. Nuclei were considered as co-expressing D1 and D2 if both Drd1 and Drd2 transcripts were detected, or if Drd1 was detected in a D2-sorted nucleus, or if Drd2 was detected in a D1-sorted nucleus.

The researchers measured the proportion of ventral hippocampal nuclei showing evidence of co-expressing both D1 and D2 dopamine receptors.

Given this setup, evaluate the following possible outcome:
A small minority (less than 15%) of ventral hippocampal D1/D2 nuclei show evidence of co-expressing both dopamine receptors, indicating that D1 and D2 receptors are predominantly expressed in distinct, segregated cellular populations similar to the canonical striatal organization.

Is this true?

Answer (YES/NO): YES